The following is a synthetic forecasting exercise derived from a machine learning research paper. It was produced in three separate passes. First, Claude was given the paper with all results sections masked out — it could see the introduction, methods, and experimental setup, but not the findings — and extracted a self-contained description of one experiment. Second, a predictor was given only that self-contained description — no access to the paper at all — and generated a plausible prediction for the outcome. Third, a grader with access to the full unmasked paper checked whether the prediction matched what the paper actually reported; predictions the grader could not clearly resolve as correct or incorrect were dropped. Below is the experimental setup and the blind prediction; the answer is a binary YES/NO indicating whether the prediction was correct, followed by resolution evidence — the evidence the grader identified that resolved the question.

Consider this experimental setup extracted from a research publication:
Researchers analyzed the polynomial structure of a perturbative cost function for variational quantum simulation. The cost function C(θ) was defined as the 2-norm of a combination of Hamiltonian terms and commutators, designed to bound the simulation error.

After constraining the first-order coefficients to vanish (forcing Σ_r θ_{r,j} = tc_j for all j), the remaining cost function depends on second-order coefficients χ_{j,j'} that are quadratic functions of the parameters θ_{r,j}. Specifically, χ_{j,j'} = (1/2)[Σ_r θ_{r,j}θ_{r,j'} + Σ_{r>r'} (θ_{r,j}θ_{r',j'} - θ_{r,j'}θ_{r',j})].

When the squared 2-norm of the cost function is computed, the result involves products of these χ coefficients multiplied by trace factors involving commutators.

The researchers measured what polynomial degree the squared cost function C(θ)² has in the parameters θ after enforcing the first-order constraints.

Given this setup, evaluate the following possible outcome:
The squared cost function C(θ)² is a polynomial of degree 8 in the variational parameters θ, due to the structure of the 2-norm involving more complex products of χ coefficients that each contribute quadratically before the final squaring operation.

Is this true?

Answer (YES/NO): NO